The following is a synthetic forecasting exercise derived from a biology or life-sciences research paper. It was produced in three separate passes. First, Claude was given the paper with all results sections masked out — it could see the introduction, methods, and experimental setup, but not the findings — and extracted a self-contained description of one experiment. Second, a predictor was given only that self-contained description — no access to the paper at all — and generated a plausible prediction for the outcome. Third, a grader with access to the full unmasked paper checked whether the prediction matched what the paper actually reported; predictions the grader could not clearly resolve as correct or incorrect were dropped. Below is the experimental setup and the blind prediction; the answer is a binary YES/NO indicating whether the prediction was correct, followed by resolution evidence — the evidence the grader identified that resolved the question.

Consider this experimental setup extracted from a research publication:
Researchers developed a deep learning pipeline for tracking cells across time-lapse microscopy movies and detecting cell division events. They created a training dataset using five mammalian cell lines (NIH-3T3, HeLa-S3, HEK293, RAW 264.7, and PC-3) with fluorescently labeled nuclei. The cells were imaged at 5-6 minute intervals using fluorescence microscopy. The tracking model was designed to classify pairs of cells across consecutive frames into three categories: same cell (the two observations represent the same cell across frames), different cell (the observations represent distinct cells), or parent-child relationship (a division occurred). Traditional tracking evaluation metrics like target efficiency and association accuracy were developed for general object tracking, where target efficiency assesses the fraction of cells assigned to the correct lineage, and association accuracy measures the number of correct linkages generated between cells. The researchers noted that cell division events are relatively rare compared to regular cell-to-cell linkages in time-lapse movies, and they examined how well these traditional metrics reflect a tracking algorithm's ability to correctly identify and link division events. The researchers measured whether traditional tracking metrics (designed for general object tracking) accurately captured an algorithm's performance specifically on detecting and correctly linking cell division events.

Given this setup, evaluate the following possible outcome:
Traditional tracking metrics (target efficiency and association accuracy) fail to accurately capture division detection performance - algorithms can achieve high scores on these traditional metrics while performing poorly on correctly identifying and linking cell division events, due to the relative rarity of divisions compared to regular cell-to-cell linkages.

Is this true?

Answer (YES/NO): YES